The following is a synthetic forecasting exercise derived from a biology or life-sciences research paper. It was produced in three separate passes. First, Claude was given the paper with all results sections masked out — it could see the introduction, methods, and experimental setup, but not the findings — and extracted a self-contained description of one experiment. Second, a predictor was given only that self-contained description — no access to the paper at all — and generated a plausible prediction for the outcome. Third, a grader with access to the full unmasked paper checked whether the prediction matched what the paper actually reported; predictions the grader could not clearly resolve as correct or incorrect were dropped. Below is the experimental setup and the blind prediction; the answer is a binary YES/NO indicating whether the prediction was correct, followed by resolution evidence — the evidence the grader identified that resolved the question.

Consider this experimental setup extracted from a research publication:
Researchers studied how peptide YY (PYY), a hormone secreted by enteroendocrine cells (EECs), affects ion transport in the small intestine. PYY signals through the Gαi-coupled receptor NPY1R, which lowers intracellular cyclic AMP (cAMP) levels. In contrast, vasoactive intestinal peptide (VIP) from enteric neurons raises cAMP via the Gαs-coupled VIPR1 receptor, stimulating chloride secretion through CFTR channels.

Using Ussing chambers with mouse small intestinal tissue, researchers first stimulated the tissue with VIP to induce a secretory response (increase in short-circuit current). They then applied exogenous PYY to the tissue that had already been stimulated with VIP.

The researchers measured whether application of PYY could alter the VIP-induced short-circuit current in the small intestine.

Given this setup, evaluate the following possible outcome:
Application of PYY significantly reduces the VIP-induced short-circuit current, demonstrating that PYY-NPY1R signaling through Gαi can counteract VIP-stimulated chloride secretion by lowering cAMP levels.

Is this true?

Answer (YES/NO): YES